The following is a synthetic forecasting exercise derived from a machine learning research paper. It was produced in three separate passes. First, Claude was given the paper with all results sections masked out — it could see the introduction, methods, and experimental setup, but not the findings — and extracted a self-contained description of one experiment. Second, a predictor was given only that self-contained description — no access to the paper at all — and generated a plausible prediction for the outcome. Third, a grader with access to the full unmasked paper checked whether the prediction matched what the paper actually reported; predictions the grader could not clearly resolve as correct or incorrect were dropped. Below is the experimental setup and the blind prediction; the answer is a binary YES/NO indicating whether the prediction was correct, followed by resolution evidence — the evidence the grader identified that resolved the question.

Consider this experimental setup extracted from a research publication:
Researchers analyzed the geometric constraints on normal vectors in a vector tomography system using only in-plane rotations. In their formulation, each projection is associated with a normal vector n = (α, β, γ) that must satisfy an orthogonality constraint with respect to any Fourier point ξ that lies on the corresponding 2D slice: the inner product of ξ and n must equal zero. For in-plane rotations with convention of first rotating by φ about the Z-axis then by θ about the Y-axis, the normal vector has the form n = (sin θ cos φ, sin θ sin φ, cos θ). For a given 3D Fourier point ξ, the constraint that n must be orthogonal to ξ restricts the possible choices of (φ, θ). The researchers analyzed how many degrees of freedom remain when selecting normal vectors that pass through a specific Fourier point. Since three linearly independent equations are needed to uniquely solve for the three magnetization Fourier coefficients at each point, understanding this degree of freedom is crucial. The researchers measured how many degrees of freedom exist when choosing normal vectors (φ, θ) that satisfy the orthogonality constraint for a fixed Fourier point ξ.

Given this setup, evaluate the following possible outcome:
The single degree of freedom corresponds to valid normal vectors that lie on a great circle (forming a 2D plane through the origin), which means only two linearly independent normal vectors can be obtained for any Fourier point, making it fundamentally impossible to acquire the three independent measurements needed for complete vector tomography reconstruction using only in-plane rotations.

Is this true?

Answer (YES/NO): YES